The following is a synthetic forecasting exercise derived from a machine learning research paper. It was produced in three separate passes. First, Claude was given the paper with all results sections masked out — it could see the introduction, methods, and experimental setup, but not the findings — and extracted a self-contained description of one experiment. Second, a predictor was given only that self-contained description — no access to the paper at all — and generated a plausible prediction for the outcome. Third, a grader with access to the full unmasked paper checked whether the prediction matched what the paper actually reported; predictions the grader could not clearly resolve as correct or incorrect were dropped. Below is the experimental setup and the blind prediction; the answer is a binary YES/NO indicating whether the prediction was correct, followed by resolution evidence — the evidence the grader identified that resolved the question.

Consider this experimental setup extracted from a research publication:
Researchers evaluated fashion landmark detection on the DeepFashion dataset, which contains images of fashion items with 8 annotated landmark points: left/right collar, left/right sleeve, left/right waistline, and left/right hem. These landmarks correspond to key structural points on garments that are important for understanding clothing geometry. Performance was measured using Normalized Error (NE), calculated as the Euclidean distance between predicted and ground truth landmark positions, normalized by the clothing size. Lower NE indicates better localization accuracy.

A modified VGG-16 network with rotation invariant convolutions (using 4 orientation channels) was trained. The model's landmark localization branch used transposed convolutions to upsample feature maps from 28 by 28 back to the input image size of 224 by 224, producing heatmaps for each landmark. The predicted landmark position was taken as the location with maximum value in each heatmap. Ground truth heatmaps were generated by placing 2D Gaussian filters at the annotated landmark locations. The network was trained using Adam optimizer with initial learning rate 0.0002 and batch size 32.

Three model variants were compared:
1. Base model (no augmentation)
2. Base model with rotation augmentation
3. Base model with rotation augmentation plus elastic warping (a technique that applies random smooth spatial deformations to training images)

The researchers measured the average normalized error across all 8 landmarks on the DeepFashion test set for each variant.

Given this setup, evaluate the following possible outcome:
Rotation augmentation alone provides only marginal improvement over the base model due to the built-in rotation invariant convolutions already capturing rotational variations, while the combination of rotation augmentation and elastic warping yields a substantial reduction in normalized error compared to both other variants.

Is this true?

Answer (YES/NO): NO